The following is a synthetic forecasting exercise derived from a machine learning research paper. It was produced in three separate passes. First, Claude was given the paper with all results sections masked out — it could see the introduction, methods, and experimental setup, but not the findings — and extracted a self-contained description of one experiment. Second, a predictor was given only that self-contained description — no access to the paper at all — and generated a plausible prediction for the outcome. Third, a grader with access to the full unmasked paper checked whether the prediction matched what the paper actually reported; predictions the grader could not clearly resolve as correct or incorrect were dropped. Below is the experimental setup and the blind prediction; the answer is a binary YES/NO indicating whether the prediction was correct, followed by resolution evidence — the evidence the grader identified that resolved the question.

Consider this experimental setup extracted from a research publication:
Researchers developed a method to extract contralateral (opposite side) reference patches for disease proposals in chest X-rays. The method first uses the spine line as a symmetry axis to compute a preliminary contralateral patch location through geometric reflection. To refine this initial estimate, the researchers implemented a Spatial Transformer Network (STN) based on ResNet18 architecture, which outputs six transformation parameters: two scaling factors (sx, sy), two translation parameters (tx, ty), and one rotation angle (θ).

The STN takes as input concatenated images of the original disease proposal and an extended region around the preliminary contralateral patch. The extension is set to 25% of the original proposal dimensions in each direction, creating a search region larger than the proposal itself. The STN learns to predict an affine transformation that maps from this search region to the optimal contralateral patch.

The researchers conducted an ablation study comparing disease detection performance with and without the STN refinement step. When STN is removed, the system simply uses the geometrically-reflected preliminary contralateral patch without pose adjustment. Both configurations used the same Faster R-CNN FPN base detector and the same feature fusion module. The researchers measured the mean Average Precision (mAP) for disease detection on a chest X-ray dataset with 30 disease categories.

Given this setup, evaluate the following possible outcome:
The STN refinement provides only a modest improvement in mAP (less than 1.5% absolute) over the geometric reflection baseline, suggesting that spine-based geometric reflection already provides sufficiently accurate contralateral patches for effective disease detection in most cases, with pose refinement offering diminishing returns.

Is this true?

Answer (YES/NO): NO